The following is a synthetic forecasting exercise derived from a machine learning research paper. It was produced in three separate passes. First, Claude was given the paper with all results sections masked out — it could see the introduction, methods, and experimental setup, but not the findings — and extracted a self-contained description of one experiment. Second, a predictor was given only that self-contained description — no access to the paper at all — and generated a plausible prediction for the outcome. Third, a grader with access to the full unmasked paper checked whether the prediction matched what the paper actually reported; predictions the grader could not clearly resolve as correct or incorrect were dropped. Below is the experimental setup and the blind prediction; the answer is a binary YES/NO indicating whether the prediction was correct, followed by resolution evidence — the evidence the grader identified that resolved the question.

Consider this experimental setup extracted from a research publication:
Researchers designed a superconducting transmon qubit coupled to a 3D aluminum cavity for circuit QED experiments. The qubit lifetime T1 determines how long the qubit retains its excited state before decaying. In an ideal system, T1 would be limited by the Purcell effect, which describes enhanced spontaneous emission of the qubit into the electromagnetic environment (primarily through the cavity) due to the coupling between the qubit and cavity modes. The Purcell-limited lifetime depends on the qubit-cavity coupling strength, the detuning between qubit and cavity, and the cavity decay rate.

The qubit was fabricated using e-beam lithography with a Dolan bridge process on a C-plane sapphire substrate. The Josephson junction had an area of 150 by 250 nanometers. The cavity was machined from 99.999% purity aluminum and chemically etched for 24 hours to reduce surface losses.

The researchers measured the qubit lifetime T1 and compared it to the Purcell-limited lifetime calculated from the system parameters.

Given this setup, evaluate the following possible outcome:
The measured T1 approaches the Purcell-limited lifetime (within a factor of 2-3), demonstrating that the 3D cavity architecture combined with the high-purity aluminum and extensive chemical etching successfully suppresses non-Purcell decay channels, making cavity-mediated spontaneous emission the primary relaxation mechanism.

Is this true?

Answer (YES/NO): NO